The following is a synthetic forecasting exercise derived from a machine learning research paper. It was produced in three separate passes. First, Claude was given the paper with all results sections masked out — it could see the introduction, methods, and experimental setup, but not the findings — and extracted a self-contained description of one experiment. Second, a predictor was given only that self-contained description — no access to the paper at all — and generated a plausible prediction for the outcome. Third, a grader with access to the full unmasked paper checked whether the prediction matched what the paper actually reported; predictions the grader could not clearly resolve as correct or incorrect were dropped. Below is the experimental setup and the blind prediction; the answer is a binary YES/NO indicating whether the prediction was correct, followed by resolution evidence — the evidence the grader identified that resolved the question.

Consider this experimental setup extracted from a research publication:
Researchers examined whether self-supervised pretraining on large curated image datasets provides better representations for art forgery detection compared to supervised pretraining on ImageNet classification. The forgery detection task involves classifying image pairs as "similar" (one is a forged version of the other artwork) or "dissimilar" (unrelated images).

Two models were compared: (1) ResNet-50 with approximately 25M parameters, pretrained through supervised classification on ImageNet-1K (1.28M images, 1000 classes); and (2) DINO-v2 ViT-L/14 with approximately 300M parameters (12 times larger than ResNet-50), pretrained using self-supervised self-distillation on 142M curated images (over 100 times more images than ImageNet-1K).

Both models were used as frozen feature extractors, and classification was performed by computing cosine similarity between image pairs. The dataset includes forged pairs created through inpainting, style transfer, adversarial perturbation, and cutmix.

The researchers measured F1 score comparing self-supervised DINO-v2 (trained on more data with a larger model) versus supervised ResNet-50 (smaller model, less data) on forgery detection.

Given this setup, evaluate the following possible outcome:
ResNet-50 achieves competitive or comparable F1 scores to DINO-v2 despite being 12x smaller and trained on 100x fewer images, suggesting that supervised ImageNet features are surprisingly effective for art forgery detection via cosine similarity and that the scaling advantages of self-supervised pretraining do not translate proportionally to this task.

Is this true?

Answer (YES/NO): YES